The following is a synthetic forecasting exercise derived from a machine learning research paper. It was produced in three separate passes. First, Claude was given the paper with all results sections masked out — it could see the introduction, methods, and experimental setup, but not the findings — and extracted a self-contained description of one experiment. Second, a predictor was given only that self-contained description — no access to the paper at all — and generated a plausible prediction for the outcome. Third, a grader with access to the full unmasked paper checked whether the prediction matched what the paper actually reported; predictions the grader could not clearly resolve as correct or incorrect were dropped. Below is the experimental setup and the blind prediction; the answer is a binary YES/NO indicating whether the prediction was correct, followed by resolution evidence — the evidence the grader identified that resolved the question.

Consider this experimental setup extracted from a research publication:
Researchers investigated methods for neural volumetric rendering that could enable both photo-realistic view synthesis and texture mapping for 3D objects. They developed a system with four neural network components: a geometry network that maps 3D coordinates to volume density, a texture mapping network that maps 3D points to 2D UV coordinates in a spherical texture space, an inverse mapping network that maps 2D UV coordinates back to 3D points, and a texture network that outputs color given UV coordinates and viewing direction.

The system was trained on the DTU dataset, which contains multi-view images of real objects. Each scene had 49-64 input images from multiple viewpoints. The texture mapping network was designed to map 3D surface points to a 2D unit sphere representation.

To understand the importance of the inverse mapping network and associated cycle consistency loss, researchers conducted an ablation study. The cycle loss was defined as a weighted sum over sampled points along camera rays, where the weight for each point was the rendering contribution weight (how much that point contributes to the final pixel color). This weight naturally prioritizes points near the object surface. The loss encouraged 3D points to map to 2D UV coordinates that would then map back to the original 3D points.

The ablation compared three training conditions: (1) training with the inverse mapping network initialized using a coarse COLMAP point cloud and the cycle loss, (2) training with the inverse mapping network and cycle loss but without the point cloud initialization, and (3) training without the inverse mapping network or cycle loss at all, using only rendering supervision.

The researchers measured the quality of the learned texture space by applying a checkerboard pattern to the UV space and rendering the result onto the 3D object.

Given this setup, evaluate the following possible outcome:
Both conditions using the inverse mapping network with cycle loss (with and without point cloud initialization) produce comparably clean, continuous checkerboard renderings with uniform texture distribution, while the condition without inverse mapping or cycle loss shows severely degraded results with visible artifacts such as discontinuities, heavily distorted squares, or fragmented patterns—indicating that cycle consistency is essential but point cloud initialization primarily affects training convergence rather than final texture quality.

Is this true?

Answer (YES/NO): YES